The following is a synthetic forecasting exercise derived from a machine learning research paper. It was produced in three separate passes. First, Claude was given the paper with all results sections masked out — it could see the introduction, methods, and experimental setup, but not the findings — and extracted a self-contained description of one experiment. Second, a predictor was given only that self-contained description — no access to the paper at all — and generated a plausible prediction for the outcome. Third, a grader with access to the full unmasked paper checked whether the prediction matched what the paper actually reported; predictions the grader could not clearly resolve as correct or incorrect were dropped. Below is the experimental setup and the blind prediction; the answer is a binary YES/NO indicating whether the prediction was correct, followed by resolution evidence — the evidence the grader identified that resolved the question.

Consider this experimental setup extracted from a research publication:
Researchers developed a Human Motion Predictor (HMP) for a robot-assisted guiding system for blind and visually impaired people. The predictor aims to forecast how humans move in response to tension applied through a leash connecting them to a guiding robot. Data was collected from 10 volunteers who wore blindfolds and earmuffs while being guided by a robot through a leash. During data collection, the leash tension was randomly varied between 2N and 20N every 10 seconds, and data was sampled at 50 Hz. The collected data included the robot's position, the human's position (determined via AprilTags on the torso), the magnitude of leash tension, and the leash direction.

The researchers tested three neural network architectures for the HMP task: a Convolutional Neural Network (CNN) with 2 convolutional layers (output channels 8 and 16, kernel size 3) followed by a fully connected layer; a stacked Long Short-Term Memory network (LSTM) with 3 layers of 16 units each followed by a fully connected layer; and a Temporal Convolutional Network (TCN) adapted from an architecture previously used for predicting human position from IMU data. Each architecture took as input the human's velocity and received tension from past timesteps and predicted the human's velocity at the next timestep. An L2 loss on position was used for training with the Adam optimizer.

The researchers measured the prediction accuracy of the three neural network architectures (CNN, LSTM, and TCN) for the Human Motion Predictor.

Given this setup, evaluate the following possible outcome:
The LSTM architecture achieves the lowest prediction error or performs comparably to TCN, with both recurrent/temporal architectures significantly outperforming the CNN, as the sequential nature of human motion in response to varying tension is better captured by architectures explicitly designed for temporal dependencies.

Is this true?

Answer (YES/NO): NO